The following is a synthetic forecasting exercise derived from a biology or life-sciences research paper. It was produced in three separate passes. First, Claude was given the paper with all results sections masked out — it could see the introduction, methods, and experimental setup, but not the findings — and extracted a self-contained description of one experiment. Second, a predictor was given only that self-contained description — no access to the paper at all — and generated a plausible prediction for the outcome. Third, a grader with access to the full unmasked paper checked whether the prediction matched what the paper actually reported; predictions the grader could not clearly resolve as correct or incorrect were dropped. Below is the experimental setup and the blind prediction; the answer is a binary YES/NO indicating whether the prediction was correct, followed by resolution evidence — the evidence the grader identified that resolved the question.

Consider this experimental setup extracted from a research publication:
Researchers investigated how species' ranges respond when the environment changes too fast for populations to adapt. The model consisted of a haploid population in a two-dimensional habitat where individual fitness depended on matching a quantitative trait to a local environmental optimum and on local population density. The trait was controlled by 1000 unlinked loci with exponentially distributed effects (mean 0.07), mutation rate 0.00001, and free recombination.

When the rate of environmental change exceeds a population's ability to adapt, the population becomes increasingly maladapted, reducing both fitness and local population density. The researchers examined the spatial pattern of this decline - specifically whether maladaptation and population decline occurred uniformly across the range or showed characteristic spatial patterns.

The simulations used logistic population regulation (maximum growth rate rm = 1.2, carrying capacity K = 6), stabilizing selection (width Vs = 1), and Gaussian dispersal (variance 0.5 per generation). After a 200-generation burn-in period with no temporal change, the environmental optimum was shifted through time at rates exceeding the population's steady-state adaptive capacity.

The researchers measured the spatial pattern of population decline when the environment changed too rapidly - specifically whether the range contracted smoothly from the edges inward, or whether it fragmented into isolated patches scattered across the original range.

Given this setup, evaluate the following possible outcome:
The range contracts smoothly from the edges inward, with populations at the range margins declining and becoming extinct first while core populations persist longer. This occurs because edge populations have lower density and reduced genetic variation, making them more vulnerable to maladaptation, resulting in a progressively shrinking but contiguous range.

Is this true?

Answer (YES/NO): NO